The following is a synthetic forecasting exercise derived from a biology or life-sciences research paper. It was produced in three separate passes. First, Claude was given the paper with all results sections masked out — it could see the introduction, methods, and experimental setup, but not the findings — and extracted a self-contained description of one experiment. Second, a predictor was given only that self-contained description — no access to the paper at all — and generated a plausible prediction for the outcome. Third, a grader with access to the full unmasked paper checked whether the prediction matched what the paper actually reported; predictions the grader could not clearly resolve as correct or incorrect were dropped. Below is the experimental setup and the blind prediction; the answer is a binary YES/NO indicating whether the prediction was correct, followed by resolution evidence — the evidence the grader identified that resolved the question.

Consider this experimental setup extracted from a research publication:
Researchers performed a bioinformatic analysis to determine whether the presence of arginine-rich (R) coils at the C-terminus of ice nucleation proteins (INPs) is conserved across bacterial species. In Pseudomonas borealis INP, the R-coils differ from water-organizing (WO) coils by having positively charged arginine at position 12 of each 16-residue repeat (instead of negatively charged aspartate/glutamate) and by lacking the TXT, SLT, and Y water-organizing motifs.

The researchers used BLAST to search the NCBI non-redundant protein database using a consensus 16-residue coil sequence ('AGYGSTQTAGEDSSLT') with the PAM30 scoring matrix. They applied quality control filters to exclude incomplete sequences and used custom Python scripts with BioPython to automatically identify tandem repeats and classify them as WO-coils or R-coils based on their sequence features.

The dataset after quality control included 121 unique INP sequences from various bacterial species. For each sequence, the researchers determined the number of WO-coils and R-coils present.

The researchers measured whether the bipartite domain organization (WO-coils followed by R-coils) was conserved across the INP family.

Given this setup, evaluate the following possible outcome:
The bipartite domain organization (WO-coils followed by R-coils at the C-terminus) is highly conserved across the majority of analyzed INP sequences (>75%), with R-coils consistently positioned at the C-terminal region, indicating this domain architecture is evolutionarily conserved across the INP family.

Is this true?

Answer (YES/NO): YES